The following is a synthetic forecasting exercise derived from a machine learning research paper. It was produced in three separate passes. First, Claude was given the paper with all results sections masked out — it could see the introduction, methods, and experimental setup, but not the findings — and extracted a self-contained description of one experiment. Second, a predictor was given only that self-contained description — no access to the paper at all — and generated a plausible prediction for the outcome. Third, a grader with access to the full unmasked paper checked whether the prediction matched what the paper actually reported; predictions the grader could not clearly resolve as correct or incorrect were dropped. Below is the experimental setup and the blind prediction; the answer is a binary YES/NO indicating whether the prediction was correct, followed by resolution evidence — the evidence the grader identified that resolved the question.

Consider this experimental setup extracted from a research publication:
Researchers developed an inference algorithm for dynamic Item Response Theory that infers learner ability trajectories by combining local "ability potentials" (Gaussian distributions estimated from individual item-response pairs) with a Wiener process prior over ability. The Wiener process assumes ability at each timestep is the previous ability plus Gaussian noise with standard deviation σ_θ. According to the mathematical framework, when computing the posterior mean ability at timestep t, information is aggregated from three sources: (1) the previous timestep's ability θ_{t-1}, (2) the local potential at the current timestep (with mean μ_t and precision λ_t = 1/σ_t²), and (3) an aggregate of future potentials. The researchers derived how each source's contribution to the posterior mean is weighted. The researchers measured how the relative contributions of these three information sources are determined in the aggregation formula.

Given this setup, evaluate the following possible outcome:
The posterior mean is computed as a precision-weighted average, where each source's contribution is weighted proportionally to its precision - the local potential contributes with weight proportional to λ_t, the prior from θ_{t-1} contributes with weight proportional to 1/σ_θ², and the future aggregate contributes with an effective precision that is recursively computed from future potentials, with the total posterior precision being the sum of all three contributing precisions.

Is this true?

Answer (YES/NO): YES